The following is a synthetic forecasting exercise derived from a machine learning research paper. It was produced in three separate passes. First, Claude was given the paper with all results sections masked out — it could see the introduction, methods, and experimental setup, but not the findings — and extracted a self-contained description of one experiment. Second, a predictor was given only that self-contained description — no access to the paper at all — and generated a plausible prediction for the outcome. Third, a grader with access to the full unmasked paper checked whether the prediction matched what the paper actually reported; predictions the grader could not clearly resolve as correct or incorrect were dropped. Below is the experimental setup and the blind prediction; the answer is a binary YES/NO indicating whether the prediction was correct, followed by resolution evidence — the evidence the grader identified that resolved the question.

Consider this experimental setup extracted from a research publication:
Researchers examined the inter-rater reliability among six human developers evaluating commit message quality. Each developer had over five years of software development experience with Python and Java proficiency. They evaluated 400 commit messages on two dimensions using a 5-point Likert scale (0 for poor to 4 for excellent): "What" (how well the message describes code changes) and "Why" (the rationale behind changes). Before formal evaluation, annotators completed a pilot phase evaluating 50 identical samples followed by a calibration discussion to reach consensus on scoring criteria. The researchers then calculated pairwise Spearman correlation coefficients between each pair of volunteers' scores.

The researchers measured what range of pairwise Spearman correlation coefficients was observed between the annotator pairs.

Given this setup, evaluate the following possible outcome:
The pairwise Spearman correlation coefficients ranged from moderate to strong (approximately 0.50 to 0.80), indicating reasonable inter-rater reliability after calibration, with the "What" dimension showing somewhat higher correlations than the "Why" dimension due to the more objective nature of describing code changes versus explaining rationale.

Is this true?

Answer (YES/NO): NO